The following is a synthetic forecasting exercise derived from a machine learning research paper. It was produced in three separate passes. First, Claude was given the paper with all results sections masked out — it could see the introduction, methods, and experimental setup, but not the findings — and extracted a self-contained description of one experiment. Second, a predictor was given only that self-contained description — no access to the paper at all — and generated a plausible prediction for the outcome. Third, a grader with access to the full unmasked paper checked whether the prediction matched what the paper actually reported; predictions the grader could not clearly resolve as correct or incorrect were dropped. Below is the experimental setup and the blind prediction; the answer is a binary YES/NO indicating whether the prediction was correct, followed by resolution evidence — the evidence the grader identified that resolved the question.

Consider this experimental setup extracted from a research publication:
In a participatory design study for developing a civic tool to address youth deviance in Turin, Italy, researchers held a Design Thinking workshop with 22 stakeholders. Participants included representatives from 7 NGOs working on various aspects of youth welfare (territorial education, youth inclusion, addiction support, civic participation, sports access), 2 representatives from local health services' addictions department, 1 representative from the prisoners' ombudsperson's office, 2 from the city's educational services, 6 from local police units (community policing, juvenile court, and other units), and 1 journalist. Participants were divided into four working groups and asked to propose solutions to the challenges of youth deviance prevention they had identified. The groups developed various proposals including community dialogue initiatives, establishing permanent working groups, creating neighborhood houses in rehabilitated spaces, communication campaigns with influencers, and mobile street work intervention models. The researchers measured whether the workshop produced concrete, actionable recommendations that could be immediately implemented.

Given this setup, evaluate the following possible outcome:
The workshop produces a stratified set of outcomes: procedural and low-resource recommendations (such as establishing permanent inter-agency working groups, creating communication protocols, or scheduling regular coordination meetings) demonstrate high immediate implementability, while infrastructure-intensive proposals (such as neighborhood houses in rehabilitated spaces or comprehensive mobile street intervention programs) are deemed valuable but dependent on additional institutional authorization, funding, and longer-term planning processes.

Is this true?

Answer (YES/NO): NO